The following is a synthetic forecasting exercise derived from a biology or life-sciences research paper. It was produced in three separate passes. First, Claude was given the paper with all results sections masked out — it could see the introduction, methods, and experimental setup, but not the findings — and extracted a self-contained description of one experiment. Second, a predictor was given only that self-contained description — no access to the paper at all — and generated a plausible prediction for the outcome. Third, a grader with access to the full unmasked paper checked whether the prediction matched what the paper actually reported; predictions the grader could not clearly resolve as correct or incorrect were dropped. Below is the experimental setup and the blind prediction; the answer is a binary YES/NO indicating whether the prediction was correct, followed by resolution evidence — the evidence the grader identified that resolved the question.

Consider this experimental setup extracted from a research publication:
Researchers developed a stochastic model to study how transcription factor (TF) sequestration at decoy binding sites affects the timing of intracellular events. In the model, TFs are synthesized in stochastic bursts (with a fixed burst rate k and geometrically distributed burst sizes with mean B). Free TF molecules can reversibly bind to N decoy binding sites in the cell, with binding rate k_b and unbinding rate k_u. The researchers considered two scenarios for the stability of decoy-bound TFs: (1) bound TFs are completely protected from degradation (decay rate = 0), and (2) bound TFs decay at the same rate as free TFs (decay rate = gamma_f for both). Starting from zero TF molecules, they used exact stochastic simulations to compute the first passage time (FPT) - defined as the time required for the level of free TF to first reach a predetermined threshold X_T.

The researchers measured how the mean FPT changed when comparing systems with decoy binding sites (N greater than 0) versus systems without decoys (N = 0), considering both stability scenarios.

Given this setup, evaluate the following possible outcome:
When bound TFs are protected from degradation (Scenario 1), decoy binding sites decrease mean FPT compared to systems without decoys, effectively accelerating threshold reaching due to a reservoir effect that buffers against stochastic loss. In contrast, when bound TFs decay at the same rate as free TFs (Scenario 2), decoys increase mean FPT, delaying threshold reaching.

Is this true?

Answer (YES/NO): NO